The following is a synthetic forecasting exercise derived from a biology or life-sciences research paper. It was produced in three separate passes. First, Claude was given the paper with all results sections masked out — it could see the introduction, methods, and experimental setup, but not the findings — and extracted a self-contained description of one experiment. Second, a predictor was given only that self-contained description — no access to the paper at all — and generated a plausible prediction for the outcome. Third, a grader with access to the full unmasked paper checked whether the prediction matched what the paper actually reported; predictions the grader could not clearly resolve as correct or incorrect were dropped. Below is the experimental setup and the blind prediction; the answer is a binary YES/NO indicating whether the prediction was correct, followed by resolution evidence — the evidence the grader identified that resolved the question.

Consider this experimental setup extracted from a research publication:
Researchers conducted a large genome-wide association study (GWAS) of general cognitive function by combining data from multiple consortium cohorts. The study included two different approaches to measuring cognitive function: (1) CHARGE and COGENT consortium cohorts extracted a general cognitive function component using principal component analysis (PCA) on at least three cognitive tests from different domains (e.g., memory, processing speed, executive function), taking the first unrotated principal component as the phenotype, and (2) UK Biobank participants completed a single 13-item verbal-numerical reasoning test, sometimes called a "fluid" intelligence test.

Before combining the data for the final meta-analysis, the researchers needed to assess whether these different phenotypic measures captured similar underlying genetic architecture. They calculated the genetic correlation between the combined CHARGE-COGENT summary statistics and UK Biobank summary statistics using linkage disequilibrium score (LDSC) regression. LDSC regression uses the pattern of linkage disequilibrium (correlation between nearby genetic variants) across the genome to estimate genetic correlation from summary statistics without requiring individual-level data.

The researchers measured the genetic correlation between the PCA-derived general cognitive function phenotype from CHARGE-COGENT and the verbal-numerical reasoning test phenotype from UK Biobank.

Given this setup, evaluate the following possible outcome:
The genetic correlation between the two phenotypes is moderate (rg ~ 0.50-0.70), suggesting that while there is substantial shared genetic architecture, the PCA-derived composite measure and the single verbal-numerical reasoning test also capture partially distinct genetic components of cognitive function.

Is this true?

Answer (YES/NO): NO